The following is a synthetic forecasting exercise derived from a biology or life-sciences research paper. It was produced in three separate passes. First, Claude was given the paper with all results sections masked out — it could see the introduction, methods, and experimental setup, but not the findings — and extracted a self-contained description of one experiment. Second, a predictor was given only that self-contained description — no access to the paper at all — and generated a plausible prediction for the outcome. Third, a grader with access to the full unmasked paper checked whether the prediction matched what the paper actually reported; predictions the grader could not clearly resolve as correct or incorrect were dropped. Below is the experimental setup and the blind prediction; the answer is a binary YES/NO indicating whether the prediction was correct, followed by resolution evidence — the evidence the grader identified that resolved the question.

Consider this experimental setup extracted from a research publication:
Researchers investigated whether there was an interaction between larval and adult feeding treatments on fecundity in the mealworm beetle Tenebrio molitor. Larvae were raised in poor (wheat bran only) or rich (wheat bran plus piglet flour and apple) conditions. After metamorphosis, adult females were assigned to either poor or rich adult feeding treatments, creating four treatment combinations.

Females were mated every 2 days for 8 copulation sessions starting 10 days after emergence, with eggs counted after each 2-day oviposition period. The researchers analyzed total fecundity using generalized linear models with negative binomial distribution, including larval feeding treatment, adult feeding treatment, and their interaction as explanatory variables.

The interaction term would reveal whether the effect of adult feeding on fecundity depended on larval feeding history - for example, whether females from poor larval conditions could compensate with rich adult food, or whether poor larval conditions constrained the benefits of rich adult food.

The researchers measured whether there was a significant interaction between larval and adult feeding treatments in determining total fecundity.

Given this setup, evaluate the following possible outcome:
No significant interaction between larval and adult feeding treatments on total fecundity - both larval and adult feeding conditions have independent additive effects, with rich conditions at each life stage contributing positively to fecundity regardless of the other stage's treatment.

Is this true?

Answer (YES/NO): NO